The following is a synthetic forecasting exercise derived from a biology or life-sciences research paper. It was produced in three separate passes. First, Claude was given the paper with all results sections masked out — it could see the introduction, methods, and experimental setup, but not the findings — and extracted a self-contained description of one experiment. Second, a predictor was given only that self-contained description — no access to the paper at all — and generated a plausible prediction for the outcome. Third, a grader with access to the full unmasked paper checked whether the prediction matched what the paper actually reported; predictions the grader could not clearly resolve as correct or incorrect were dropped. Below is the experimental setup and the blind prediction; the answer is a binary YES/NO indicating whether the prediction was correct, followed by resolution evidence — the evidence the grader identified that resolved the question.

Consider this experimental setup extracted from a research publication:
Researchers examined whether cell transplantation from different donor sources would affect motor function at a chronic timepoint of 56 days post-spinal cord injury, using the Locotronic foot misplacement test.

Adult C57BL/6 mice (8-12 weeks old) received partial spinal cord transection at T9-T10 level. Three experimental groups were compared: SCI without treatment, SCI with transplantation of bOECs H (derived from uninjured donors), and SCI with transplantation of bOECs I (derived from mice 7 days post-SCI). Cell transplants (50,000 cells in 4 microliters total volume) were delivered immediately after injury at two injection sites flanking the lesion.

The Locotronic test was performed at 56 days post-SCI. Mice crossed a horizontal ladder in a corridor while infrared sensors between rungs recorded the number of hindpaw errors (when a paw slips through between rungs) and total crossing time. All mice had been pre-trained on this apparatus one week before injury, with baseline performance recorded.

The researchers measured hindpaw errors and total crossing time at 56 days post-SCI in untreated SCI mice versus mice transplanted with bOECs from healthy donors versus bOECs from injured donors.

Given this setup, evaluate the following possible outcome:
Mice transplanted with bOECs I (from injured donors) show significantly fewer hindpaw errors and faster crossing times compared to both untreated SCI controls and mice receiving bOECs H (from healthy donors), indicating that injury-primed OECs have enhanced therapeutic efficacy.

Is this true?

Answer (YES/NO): NO